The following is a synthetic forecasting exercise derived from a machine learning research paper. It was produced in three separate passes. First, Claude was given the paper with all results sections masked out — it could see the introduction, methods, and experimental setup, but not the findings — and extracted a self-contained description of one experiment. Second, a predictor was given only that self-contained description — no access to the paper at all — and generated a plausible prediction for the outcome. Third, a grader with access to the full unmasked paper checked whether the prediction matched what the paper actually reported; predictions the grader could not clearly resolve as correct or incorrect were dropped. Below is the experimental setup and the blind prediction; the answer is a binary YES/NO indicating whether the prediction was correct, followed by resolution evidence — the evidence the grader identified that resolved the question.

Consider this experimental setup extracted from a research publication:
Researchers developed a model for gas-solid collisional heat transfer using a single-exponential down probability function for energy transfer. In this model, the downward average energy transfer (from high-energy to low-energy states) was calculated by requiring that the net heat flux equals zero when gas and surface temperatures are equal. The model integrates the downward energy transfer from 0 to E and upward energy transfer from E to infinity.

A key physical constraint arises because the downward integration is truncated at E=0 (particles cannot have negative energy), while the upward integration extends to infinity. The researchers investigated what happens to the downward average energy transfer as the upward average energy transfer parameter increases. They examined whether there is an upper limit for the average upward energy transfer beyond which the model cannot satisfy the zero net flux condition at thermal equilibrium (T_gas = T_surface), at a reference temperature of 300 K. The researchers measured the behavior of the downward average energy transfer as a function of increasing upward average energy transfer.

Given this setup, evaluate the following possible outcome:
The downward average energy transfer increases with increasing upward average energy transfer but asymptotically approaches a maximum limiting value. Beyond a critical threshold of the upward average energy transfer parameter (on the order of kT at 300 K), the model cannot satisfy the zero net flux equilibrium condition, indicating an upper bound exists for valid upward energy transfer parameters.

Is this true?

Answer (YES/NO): NO